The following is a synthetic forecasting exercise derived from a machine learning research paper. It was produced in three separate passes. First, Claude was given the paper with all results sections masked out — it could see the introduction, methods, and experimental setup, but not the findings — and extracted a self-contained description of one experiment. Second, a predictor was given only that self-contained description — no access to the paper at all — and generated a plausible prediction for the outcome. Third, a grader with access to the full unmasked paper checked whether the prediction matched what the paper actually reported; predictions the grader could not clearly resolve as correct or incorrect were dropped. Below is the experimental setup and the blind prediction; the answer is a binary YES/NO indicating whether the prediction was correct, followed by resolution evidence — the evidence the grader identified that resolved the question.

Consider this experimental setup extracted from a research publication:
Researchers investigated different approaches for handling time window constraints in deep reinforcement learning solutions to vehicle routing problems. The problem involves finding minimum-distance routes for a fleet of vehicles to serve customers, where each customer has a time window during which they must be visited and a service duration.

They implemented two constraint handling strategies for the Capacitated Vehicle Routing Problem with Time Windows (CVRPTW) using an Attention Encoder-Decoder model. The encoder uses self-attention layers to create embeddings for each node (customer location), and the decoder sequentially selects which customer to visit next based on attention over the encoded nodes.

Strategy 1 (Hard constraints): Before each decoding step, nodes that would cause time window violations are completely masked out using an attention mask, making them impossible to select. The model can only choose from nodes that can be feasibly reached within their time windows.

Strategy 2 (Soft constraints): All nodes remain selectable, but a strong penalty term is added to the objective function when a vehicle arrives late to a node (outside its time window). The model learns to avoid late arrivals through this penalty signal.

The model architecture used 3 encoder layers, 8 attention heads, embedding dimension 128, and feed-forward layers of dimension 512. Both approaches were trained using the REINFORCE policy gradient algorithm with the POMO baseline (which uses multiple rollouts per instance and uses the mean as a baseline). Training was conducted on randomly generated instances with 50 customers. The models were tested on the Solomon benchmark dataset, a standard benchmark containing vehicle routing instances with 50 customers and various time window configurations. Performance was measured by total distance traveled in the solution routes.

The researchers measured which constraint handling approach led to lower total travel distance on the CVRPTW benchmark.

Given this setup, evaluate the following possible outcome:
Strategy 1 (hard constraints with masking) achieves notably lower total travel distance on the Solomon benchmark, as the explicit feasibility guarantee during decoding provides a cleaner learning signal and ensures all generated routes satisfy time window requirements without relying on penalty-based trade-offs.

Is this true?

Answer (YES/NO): YES